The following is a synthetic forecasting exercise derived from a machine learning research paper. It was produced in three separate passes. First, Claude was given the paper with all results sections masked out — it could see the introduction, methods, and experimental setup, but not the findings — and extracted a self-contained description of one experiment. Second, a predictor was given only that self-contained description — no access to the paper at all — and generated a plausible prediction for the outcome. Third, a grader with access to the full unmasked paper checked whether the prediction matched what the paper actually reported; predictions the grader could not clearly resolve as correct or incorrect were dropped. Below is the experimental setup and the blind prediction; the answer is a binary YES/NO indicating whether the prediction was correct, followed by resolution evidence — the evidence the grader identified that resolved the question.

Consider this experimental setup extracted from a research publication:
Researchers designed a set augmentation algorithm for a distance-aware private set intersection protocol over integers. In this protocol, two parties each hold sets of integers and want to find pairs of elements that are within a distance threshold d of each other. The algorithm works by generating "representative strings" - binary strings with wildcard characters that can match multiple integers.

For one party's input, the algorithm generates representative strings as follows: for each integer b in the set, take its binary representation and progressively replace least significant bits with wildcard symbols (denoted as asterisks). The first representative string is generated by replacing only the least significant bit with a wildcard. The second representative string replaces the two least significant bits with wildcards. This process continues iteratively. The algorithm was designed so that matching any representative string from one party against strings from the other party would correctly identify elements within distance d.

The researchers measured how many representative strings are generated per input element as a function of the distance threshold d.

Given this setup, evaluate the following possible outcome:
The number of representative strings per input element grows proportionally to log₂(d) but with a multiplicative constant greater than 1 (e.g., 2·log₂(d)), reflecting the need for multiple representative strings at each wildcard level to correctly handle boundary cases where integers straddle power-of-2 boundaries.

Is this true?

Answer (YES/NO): NO